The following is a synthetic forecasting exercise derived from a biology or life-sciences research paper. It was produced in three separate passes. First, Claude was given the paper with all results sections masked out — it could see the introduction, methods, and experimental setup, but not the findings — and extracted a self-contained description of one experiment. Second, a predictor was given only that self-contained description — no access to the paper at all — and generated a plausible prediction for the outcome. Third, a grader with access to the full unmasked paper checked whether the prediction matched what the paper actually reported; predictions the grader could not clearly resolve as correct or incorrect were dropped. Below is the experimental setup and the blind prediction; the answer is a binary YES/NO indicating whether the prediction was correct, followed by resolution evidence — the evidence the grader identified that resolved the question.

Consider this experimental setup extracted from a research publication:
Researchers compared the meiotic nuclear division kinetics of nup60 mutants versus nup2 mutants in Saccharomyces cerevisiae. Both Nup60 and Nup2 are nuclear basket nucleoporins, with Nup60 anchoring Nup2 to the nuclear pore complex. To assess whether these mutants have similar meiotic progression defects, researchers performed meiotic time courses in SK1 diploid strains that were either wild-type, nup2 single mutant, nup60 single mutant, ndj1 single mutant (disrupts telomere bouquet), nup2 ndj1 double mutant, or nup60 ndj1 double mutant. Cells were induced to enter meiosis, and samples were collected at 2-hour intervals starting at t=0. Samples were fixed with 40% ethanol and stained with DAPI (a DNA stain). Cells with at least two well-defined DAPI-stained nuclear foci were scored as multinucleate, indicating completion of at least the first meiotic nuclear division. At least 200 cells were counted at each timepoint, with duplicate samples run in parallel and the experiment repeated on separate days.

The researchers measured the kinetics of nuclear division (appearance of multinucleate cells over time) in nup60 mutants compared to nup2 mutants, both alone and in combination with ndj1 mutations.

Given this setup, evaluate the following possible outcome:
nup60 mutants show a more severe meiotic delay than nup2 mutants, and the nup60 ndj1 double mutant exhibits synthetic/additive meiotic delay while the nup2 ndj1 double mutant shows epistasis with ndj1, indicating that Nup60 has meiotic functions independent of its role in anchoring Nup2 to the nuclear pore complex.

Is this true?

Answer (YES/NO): NO